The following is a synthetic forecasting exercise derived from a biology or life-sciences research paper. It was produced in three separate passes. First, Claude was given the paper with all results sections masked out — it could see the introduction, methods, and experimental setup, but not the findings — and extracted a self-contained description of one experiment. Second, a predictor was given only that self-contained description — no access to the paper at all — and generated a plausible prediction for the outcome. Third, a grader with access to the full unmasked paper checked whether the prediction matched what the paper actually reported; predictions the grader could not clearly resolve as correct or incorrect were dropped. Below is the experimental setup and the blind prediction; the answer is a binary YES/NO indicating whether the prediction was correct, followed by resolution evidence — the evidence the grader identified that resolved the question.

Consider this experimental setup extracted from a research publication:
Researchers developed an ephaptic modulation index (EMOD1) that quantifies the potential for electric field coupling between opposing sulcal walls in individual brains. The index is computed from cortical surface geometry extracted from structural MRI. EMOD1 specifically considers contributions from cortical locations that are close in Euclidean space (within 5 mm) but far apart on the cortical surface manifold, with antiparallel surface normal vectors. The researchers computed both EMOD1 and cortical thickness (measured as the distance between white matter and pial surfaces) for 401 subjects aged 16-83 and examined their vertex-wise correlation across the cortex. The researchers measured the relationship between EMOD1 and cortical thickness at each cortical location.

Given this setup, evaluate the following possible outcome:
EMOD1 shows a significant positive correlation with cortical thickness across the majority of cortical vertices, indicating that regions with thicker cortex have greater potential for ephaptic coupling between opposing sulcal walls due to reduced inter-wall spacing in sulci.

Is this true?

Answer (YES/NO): NO